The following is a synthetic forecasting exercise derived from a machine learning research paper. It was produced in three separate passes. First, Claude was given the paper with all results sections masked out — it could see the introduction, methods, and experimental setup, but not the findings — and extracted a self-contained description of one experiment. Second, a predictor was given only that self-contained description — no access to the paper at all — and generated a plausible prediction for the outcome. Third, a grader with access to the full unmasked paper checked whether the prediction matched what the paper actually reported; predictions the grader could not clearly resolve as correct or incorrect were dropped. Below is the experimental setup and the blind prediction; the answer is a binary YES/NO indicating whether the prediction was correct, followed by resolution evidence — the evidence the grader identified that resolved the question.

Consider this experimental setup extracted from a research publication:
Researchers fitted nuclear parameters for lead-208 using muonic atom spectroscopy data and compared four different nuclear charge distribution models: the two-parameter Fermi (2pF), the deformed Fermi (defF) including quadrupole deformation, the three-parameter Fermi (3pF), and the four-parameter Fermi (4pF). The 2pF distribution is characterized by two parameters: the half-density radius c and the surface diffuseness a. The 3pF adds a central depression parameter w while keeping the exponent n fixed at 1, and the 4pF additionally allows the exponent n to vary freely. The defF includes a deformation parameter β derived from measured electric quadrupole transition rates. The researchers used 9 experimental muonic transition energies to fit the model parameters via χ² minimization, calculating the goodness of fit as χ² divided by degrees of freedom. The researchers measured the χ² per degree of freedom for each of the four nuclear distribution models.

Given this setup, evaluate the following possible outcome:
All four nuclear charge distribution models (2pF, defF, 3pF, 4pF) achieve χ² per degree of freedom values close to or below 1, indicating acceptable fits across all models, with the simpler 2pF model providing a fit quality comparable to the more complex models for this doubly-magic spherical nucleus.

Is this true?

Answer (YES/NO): NO